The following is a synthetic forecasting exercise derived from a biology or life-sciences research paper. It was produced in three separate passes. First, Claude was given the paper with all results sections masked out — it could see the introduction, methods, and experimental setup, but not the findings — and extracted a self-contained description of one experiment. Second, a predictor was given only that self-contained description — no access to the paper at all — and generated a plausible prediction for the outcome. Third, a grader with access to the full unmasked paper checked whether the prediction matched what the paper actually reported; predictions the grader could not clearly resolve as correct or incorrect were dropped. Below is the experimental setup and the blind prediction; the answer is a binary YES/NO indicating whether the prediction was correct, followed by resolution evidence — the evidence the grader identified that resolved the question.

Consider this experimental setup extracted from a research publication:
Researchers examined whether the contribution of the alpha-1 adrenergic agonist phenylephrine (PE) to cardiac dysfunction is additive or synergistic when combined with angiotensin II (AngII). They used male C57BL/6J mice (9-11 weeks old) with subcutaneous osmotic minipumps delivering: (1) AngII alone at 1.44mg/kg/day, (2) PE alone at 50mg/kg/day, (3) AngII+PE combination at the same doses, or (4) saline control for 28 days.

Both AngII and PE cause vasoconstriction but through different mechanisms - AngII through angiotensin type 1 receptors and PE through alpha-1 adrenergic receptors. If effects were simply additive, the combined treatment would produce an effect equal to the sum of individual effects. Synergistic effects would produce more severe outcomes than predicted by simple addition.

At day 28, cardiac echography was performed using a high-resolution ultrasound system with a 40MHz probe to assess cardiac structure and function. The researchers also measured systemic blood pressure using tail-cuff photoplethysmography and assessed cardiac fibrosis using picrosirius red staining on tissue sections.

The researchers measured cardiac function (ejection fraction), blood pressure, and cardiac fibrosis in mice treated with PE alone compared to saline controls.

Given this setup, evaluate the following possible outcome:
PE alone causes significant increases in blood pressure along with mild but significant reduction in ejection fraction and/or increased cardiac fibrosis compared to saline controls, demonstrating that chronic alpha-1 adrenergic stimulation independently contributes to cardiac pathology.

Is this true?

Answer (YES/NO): NO